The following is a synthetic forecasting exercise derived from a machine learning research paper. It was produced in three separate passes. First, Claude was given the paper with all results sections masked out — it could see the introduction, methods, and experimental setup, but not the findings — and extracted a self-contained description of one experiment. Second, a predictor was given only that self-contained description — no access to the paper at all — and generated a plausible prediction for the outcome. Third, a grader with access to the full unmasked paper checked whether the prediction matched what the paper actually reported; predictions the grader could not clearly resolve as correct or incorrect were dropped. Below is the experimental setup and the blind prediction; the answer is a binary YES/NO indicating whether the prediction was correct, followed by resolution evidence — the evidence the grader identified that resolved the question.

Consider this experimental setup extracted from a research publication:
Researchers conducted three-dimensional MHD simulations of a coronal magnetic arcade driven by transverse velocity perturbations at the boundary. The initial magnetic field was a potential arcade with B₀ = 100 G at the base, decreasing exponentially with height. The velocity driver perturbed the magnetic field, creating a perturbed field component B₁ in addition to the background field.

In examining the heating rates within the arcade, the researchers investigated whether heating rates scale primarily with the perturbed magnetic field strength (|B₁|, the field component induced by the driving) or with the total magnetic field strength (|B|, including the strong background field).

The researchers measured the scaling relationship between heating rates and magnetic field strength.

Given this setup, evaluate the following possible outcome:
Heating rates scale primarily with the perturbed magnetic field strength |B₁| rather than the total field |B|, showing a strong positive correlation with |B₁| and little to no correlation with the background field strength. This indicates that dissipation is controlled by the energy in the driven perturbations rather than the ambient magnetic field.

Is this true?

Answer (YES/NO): YES